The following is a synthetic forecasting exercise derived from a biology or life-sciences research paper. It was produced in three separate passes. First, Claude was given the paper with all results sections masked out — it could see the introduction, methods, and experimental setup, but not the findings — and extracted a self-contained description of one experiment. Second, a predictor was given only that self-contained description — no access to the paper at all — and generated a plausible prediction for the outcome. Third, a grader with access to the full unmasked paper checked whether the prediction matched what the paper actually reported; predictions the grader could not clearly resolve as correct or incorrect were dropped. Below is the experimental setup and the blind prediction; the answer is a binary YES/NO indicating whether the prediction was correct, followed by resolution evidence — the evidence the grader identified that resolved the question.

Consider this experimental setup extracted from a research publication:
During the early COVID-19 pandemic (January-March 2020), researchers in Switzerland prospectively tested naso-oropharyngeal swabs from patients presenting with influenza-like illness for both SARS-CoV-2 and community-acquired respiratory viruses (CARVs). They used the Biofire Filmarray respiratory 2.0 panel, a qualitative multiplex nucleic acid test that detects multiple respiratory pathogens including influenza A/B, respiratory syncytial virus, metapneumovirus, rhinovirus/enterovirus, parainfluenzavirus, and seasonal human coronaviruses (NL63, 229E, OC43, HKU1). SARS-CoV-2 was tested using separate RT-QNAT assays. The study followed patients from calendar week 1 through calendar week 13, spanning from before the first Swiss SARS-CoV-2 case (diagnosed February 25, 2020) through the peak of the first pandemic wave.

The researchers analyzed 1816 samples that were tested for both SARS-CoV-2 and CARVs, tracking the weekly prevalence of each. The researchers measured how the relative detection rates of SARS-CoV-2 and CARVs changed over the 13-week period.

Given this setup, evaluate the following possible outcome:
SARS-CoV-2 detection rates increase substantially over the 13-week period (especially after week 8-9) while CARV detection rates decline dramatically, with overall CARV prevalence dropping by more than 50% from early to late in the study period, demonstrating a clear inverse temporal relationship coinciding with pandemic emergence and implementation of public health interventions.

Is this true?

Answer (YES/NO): NO